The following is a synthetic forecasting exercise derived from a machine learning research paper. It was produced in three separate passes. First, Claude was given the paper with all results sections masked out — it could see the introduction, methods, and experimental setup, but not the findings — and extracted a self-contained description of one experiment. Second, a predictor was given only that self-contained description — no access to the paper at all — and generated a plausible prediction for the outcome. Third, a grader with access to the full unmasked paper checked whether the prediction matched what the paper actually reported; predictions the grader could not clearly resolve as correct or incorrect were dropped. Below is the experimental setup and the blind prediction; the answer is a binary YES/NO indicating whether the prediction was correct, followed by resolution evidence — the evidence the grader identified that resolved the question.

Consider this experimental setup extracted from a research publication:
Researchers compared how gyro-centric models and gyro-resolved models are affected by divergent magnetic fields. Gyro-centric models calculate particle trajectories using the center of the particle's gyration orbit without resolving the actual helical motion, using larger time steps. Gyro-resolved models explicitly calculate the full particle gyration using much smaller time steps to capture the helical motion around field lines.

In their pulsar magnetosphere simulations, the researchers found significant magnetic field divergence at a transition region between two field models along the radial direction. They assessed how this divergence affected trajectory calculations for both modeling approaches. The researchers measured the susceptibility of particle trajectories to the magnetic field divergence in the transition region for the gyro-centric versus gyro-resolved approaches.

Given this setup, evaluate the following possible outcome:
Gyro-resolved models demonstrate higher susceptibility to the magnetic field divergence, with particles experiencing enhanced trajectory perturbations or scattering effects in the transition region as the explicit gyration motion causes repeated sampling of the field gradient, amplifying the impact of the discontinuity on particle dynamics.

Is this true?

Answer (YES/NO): YES